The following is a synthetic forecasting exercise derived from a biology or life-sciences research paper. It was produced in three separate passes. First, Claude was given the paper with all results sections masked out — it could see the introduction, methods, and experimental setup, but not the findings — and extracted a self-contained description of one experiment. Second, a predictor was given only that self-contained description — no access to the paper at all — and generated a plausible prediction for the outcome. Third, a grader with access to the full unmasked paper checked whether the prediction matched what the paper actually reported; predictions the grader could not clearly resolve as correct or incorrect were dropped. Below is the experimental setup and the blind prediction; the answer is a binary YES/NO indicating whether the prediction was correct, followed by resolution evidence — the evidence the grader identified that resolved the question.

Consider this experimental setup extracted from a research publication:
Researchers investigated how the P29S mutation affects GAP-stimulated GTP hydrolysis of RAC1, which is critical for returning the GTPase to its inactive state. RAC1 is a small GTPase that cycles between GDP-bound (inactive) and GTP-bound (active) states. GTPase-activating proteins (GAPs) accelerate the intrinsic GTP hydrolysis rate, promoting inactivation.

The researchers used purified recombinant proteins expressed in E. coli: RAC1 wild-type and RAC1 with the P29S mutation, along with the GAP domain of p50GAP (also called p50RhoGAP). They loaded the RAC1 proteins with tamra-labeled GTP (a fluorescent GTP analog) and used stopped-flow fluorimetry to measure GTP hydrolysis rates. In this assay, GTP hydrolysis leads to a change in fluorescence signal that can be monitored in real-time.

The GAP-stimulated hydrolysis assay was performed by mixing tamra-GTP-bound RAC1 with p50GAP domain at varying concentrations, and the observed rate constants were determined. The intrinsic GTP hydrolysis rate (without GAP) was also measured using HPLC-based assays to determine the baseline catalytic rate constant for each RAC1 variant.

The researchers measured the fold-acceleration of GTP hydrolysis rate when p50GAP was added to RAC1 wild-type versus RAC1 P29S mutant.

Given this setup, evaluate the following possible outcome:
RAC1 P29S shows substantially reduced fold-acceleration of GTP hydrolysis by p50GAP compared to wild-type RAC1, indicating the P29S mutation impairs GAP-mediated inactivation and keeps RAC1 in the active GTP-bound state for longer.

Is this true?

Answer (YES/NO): YES